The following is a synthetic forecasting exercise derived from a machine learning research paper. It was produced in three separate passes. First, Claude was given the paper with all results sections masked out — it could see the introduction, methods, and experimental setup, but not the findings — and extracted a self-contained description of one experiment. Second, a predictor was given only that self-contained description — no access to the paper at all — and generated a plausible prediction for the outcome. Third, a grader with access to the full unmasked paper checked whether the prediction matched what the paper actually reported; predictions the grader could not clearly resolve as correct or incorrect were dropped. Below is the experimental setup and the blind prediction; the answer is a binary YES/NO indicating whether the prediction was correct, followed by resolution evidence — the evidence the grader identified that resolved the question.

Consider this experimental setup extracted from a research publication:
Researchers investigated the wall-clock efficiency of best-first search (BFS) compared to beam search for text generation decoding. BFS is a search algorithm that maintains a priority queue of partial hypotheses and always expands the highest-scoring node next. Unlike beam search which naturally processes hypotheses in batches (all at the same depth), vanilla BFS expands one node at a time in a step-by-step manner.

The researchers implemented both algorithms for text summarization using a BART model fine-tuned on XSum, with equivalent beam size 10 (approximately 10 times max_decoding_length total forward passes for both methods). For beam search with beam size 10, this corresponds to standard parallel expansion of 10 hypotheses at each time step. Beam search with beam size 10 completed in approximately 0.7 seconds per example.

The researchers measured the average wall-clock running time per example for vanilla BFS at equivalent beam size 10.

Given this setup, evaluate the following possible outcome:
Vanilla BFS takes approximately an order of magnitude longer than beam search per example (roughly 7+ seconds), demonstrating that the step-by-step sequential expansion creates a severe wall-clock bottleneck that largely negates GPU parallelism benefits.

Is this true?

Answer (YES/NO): YES